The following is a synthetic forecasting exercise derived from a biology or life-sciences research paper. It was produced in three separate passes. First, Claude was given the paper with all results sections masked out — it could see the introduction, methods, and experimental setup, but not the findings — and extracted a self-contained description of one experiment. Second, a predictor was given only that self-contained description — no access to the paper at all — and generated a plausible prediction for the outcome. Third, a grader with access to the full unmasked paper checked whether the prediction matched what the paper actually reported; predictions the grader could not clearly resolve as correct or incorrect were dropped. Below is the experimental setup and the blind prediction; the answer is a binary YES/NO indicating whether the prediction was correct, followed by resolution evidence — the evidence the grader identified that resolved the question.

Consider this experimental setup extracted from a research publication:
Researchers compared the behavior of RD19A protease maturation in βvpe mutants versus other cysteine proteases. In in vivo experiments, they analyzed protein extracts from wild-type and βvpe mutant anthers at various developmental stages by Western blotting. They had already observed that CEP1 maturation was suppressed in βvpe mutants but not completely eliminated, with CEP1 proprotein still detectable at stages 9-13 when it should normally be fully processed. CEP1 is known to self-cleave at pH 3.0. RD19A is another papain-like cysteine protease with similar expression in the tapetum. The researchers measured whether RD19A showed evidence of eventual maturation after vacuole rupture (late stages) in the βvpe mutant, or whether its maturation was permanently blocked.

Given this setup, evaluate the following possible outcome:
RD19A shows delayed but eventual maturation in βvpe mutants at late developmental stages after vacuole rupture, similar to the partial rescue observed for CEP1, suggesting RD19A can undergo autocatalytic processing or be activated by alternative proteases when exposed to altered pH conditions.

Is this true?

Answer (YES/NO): YES